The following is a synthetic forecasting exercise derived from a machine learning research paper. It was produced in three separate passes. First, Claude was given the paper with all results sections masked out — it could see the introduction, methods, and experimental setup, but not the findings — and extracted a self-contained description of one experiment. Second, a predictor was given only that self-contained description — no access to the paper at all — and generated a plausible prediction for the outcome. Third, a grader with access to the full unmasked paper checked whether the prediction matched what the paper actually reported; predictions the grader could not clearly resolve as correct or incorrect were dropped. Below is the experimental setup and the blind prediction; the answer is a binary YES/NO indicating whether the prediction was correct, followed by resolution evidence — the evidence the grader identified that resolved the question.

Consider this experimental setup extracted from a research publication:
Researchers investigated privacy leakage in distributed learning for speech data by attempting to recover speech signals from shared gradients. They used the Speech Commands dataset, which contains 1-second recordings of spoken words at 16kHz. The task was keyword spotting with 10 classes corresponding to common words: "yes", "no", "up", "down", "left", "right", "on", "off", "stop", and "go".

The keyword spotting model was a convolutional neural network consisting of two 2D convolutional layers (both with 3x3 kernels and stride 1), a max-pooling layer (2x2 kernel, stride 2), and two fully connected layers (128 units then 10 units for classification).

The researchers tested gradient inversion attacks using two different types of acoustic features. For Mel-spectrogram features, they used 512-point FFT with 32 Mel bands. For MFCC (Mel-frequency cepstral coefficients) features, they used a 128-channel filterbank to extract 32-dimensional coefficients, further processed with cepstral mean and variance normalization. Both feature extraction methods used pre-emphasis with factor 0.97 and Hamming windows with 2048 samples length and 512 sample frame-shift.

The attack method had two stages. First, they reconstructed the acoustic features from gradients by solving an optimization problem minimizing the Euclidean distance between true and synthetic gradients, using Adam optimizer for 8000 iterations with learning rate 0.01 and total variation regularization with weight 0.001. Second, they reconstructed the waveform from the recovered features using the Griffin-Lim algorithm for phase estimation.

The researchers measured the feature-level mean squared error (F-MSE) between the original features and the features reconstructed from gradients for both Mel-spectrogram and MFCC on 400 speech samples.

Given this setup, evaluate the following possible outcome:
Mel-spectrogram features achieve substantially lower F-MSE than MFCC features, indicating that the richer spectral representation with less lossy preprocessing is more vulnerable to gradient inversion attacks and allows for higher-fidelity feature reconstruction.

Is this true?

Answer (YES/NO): YES